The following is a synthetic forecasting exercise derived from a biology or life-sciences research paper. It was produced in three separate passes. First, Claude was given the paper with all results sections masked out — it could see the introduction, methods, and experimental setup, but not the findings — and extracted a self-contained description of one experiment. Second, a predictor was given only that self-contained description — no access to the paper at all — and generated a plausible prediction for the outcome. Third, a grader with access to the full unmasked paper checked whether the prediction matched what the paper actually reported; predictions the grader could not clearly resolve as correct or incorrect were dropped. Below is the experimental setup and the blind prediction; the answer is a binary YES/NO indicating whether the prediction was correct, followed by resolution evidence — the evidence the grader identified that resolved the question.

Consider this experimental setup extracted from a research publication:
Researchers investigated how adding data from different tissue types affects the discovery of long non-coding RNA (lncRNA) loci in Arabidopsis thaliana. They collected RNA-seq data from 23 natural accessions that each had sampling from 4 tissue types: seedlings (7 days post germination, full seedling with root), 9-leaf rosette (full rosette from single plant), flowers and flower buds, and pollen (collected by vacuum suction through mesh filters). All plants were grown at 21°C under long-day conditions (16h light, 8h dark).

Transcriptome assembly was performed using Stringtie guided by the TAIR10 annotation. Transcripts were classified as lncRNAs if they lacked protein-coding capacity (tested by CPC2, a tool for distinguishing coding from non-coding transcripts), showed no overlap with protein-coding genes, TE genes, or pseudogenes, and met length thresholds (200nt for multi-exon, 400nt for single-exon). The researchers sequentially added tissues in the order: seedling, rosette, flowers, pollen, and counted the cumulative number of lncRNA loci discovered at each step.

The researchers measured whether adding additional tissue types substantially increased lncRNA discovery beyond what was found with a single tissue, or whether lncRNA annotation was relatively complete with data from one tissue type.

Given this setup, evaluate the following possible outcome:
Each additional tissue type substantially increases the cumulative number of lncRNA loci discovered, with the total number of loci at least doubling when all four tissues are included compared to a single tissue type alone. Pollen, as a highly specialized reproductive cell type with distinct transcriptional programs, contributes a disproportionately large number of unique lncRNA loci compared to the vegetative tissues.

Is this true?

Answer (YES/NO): NO